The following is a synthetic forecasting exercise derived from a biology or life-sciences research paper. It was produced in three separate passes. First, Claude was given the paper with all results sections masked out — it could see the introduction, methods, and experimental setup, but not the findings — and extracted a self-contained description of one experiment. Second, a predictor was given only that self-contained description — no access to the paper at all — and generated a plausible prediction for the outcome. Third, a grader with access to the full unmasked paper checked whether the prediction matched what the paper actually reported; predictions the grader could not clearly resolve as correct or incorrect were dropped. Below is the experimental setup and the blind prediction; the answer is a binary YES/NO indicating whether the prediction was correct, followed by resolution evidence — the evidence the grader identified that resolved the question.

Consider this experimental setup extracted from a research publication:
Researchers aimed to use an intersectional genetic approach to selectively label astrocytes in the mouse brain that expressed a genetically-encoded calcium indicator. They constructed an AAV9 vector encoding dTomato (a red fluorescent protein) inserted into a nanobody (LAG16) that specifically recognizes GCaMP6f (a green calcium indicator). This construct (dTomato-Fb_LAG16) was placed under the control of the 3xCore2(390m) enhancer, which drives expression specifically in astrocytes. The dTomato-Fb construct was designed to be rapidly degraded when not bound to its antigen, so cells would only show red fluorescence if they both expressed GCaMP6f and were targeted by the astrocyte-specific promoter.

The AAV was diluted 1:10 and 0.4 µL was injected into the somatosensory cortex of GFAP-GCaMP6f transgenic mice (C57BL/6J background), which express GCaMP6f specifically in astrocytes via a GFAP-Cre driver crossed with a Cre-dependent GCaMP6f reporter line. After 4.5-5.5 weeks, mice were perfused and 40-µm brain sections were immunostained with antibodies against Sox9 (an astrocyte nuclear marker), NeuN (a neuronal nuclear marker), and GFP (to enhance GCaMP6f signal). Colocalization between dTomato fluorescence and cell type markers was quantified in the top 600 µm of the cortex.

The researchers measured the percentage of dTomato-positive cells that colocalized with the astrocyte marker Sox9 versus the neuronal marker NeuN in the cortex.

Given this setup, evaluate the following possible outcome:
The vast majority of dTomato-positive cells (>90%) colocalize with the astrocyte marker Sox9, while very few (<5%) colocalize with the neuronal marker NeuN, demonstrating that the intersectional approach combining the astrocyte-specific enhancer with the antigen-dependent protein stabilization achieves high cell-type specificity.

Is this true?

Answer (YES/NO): YES